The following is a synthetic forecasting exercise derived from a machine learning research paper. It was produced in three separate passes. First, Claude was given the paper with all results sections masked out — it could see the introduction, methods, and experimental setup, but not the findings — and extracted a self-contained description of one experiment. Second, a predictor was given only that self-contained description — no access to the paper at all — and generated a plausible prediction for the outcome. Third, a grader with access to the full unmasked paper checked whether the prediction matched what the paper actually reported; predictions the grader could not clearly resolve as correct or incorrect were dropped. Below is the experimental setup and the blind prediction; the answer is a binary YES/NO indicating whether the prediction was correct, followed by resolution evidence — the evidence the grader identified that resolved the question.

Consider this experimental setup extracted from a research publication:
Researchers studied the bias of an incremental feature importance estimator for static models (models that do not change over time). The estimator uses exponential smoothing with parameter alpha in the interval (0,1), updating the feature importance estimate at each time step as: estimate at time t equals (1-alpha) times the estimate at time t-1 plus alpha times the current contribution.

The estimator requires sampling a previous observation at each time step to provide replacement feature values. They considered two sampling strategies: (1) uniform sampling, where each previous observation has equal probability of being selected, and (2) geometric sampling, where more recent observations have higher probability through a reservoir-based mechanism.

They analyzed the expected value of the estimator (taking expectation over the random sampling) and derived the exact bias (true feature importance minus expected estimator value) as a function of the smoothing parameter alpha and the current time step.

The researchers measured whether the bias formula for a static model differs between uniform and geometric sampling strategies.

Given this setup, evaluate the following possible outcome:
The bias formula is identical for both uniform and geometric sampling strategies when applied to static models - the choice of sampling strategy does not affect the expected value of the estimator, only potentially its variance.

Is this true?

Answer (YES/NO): YES